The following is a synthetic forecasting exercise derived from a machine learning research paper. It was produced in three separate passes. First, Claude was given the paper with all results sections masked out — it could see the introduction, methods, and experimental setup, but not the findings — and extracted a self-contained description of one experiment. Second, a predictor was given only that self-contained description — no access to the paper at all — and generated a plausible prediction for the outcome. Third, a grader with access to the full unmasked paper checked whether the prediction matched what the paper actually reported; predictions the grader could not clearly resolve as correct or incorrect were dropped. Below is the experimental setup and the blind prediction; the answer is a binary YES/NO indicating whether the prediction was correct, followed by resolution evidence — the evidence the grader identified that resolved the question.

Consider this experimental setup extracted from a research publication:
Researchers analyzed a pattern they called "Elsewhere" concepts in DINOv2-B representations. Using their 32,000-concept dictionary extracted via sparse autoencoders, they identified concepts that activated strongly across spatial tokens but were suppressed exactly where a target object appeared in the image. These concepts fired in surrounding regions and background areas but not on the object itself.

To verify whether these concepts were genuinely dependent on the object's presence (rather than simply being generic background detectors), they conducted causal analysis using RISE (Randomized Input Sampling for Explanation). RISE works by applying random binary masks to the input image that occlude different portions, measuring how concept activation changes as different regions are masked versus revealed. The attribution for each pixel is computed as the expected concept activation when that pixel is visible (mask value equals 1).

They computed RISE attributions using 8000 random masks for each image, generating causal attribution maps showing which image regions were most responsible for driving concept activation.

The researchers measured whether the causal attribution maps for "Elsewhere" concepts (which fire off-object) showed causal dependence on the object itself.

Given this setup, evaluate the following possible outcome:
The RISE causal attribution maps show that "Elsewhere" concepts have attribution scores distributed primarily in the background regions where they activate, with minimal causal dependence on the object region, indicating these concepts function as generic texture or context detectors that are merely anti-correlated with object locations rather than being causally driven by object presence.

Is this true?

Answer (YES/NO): NO